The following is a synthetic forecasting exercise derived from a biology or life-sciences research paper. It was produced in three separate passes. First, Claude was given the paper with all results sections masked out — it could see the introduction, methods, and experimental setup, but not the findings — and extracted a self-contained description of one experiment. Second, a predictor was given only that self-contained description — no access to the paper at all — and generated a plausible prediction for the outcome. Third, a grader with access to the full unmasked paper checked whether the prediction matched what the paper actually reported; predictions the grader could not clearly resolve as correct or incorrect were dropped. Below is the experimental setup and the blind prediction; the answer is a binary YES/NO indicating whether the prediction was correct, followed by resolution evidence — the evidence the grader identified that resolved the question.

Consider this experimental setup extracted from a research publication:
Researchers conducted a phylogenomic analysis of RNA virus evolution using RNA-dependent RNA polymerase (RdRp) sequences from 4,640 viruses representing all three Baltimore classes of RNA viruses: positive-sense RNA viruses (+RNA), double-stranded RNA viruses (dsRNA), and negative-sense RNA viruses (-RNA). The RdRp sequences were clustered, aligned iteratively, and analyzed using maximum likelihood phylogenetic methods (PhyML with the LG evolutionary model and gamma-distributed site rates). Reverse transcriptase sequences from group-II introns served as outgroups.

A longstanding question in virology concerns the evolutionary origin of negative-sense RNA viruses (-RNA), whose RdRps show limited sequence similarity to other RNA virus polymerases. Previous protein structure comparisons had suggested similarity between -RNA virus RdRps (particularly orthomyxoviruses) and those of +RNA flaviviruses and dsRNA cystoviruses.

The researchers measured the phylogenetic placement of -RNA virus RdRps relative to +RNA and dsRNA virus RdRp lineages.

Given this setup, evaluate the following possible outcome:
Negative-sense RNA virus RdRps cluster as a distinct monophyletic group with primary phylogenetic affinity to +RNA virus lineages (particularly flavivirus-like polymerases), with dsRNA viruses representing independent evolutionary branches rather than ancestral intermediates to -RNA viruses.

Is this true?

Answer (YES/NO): NO